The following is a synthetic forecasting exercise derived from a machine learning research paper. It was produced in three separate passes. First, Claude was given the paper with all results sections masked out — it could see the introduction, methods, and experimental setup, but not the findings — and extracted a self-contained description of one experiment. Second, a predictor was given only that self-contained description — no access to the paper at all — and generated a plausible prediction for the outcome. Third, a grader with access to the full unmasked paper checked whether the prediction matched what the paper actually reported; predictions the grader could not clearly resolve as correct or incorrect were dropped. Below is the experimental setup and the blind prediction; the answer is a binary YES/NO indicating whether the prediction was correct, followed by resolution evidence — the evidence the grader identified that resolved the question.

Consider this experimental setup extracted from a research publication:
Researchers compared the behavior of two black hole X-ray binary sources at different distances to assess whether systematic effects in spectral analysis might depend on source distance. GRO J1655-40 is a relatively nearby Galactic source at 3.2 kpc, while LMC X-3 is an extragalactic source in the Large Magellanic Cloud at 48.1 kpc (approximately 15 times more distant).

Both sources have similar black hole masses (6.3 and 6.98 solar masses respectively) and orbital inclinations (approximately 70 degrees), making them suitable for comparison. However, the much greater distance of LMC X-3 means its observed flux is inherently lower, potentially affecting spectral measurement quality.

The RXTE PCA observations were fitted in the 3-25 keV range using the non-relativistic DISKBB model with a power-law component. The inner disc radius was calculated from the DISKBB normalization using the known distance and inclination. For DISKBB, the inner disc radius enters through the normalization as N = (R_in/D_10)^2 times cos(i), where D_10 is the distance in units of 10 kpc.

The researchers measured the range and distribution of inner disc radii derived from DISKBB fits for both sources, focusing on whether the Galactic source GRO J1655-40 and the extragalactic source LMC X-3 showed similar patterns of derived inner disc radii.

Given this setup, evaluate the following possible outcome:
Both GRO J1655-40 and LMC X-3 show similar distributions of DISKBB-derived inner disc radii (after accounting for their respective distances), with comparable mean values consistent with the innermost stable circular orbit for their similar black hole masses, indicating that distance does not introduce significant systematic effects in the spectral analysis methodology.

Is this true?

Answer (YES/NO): NO